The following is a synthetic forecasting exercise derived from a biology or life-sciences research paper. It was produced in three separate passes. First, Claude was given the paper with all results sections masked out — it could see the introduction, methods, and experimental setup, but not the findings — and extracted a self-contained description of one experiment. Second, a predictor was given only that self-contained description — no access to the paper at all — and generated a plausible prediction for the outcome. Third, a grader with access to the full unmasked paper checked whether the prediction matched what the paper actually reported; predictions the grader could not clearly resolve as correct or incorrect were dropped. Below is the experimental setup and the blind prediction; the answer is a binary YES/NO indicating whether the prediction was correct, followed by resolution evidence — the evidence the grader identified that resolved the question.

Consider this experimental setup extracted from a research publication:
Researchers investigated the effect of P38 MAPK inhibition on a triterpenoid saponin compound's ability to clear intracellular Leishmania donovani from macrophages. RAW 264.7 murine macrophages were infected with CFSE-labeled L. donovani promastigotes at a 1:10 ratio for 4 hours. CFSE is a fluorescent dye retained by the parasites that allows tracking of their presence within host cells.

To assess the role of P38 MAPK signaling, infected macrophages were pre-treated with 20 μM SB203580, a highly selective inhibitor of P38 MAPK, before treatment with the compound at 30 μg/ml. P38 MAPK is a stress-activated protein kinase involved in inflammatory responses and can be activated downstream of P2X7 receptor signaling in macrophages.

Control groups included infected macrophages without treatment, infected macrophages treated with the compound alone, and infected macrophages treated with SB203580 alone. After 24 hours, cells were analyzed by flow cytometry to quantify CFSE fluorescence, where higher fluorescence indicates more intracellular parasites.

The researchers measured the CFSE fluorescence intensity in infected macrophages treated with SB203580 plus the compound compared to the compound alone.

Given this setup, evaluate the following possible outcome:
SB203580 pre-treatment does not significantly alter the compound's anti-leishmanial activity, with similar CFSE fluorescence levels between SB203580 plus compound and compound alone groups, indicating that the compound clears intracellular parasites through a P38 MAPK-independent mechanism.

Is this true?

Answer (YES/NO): NO